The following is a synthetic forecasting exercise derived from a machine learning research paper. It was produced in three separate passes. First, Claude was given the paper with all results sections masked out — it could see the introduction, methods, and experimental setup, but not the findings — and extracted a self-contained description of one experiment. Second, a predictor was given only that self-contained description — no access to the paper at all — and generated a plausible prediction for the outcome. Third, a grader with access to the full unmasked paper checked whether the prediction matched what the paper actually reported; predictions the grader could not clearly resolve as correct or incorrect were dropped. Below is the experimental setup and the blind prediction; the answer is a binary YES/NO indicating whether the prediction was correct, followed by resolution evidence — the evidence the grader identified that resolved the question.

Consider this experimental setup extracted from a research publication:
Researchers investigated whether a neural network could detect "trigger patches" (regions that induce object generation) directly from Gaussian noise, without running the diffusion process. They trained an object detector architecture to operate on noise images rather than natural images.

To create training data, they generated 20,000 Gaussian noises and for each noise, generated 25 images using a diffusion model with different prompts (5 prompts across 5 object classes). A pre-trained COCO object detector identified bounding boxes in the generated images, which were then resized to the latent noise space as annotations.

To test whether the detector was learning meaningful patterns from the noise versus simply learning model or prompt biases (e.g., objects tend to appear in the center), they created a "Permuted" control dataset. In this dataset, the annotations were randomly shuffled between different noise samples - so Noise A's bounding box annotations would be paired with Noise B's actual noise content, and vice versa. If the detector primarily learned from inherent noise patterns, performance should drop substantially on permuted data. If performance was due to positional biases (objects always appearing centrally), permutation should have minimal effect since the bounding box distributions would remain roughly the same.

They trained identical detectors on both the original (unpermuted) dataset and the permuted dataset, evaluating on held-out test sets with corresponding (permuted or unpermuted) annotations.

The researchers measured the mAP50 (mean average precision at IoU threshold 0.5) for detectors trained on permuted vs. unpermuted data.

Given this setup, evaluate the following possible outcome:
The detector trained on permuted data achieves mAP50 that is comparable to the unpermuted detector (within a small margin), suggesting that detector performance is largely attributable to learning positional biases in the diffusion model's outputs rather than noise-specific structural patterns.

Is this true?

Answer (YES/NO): NO